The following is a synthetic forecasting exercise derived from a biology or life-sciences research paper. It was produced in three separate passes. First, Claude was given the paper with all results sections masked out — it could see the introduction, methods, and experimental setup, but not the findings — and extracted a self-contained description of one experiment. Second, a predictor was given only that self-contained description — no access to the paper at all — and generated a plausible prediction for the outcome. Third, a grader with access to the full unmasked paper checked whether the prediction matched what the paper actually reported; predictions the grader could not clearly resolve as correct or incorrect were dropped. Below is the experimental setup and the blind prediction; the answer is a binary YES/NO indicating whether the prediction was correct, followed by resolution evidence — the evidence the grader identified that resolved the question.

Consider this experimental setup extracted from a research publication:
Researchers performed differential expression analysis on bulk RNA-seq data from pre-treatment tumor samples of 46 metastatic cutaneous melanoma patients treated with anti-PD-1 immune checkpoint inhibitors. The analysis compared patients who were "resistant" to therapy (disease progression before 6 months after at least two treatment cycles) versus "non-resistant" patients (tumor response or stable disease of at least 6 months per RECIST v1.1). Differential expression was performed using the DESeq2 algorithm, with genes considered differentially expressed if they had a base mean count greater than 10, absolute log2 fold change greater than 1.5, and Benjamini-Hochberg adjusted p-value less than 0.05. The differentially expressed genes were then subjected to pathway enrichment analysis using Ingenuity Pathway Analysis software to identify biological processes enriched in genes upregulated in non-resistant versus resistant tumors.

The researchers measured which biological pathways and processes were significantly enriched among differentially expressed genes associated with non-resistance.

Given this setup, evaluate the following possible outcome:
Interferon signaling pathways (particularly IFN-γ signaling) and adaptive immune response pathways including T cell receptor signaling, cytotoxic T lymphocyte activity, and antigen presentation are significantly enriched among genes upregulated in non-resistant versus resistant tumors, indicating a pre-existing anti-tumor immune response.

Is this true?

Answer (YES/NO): NO